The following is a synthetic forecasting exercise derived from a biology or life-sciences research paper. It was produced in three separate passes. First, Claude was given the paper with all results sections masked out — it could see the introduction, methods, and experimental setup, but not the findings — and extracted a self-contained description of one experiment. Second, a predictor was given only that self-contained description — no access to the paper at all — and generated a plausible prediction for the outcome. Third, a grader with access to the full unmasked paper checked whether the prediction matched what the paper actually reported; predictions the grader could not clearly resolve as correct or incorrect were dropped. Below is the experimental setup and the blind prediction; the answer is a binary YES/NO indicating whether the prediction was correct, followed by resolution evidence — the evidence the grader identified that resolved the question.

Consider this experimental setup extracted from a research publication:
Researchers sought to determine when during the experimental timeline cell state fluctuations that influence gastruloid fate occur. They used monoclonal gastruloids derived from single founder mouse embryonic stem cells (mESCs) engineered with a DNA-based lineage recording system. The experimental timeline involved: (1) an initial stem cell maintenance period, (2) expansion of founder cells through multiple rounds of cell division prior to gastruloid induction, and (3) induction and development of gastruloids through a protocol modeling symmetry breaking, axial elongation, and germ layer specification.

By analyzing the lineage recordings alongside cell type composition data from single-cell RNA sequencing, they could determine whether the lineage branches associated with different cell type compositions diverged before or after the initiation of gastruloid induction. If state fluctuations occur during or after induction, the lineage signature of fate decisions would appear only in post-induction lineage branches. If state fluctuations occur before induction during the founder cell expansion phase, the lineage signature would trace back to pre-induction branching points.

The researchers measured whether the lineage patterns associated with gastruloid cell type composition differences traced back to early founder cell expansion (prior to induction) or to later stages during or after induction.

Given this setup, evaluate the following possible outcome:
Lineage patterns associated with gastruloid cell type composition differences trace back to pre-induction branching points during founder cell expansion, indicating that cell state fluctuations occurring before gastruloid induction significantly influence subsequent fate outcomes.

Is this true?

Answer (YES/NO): YES